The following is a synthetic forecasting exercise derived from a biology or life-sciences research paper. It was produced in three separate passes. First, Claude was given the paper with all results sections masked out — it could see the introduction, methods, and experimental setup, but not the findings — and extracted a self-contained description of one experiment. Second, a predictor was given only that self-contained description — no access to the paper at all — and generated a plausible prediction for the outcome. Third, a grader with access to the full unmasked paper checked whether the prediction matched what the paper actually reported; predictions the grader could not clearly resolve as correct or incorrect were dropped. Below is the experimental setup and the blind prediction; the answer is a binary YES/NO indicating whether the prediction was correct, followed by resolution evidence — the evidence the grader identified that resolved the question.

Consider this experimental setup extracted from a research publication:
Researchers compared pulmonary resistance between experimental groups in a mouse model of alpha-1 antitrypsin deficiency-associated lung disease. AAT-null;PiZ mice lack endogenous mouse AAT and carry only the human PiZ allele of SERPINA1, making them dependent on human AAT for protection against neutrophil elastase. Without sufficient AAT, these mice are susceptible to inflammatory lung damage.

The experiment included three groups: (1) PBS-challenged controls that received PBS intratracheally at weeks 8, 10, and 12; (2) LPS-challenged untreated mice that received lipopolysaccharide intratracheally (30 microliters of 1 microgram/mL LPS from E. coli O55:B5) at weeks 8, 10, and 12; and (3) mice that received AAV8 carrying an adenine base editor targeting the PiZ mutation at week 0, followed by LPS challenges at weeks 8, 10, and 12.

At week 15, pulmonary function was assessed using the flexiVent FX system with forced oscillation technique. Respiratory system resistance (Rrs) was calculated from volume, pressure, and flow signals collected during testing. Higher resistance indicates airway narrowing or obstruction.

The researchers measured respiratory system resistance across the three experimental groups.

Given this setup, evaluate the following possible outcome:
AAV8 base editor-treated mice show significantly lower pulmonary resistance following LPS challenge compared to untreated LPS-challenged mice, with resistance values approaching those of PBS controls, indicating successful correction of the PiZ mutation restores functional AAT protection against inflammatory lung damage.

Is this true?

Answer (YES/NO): NO